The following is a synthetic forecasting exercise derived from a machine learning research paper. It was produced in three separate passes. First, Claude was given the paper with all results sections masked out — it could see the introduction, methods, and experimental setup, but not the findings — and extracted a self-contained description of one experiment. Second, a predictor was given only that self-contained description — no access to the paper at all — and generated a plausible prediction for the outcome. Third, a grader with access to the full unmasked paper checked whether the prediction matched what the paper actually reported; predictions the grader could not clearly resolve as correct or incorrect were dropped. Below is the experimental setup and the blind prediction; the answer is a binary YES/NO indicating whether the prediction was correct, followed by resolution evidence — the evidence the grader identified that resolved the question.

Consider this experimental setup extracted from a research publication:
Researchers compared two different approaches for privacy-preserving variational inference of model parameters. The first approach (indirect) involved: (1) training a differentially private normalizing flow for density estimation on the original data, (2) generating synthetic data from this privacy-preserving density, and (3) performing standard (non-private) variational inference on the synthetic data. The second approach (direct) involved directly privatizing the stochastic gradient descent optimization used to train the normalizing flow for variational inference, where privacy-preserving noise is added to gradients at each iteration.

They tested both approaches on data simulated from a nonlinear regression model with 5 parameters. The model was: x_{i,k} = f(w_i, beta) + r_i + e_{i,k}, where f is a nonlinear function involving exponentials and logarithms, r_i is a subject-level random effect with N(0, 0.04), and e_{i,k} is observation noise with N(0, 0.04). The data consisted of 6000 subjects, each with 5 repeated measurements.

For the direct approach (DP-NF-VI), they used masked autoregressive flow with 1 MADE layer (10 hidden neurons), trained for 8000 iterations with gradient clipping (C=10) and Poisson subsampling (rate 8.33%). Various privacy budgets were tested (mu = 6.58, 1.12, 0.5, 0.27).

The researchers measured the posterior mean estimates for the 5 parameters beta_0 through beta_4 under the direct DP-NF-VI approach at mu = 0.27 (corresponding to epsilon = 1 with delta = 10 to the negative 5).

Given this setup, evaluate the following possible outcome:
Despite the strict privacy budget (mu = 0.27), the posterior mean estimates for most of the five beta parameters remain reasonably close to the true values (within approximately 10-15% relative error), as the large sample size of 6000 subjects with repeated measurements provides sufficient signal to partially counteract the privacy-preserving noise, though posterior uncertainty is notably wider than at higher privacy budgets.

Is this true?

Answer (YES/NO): YES